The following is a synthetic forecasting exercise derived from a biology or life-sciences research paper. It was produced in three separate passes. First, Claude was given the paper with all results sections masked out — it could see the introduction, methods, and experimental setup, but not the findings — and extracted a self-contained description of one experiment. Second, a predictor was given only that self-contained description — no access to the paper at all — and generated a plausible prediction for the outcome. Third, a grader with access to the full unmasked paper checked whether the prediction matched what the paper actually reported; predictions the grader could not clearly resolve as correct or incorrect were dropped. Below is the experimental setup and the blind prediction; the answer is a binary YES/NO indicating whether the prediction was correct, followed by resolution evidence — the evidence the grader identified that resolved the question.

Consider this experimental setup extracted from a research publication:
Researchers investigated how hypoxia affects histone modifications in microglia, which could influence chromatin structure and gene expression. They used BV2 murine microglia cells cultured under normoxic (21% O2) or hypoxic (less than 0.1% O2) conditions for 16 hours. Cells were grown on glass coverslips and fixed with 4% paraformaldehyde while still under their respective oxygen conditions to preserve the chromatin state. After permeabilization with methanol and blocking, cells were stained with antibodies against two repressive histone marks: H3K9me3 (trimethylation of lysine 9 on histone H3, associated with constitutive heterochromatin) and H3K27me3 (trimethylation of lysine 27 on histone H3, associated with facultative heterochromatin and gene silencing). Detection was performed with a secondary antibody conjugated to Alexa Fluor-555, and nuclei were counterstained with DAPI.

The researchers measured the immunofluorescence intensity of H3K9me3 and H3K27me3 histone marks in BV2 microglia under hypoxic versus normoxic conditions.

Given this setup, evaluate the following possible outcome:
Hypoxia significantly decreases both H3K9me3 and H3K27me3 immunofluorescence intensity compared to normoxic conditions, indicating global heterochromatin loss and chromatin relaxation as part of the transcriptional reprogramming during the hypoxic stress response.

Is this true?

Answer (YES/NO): NO